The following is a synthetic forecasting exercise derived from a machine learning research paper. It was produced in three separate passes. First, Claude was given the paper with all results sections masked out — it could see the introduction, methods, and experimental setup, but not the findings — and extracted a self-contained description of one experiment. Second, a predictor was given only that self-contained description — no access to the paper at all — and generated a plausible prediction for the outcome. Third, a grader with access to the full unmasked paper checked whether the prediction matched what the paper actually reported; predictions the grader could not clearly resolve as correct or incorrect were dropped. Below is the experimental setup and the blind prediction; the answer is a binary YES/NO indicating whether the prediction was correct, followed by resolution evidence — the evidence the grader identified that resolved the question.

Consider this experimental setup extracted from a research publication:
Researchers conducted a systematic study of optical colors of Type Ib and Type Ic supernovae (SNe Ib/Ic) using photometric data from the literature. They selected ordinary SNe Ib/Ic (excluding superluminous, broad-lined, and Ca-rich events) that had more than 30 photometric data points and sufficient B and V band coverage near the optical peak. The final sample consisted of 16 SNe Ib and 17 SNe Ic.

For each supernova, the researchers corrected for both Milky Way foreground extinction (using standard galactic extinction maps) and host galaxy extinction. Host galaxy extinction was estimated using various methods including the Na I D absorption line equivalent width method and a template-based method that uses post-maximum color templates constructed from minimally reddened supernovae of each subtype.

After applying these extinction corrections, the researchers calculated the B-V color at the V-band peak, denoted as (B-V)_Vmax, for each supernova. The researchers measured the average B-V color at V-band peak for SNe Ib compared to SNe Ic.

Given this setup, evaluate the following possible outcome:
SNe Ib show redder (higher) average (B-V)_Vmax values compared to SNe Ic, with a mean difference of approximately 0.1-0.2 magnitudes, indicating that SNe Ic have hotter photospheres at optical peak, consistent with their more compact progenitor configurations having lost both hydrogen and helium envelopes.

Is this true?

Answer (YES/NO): NO